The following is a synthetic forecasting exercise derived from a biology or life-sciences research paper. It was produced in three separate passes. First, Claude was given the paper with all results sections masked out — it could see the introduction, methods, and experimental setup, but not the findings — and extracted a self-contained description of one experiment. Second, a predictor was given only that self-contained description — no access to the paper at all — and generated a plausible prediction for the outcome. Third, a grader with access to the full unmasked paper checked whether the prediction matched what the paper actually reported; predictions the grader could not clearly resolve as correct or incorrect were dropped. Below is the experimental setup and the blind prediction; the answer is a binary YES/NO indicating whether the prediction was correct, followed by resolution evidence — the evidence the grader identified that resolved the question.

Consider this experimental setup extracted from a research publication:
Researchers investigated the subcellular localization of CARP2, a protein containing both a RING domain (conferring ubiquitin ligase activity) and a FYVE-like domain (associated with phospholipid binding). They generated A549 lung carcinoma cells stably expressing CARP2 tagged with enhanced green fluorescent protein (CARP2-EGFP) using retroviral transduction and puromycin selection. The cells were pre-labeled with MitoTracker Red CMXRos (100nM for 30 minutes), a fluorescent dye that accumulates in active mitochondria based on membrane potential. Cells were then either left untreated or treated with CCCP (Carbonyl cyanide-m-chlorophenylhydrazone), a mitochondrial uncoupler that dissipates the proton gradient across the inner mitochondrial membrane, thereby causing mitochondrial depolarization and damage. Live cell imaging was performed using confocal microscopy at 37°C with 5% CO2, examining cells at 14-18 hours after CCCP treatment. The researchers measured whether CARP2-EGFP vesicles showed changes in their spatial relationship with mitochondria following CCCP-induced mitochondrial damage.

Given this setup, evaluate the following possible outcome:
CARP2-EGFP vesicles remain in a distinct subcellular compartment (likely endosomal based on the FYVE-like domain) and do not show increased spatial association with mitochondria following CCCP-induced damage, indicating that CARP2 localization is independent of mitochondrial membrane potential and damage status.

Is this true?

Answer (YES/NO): NO